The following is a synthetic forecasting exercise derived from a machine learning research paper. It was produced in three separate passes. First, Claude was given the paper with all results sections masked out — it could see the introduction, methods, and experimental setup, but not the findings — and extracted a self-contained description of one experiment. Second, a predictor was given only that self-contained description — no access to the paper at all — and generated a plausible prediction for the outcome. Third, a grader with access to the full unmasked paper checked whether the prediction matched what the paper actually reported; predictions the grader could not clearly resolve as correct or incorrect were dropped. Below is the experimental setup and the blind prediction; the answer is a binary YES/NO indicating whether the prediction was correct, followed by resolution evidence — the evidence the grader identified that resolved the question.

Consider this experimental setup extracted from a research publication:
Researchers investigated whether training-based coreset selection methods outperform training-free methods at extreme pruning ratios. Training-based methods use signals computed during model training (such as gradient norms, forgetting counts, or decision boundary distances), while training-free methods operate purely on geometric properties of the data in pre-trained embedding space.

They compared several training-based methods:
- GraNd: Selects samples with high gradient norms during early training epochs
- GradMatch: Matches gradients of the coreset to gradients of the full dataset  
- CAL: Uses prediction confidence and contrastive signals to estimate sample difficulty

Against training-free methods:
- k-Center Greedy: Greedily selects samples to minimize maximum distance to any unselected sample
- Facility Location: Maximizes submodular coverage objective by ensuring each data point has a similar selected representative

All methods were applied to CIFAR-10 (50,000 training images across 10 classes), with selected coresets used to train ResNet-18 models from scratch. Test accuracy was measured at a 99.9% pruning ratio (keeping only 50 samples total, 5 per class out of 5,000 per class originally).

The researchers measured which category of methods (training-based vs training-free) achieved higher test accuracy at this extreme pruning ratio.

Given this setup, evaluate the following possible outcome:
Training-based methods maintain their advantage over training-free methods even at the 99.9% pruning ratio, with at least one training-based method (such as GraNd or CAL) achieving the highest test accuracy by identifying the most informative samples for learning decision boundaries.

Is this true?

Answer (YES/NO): NO